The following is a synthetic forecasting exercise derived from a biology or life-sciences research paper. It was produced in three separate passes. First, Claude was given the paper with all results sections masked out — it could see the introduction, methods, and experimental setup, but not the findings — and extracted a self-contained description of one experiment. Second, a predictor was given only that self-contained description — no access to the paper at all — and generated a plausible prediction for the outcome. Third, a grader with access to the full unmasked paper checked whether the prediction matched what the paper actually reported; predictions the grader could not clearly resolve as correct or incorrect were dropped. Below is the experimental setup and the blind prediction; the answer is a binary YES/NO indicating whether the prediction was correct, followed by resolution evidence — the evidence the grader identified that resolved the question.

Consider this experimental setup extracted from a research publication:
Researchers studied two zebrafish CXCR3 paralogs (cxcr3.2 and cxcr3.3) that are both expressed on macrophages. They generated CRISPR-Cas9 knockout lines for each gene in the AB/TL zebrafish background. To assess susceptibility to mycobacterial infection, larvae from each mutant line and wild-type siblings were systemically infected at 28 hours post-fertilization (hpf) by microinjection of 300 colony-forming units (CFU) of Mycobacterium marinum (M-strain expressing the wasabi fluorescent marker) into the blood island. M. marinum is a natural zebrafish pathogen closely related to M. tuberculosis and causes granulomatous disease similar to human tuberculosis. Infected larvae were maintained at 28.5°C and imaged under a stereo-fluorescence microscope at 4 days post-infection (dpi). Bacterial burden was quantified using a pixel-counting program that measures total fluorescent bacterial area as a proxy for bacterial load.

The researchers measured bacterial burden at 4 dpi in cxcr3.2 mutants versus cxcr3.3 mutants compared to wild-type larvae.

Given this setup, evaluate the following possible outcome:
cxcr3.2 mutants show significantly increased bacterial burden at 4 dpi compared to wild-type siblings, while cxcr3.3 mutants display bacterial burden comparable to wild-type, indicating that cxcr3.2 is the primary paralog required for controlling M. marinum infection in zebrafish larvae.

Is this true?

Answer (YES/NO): NO